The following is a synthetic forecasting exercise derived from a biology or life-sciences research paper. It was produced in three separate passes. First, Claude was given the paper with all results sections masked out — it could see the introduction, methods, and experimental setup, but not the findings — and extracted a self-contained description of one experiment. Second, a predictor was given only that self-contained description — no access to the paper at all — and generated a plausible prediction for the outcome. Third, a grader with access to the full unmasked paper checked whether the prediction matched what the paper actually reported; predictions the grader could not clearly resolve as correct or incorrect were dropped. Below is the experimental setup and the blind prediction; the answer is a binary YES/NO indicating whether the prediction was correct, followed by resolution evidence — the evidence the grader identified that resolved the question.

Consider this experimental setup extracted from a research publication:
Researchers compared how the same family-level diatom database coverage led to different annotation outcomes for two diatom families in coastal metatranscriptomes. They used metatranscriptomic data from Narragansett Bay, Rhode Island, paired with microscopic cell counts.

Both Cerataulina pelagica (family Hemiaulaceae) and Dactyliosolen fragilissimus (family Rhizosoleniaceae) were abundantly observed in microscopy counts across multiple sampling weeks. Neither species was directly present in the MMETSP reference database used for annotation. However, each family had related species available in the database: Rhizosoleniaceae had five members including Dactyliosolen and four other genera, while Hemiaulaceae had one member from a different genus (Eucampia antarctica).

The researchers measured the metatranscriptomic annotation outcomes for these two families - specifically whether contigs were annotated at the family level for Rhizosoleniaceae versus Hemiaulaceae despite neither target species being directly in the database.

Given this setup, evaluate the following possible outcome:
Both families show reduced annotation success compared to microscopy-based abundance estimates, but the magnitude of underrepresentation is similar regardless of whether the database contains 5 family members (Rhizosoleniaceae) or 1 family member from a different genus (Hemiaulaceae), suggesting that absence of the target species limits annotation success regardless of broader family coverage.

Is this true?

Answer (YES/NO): NO